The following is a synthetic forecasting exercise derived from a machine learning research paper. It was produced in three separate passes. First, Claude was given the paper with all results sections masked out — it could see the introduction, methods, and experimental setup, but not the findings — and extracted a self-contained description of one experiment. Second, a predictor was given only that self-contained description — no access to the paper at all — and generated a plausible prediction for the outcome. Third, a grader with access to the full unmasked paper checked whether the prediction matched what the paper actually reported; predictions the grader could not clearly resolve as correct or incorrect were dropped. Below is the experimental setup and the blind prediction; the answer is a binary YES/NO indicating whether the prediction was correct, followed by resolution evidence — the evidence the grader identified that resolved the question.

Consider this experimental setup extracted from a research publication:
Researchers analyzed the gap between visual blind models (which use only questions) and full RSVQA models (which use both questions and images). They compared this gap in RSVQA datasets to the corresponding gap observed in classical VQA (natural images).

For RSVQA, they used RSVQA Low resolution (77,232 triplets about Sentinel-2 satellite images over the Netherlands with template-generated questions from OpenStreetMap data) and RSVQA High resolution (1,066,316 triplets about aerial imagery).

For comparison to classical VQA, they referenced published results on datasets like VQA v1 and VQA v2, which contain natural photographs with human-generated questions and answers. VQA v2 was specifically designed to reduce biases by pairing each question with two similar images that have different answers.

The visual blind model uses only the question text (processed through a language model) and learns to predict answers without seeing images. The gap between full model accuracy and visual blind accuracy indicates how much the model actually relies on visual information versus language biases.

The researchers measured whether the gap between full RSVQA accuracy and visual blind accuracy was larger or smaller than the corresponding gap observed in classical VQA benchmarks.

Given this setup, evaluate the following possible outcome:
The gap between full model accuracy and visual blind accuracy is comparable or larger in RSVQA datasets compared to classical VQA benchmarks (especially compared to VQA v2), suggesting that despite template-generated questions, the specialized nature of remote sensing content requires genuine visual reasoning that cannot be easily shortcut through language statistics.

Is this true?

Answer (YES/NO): NO